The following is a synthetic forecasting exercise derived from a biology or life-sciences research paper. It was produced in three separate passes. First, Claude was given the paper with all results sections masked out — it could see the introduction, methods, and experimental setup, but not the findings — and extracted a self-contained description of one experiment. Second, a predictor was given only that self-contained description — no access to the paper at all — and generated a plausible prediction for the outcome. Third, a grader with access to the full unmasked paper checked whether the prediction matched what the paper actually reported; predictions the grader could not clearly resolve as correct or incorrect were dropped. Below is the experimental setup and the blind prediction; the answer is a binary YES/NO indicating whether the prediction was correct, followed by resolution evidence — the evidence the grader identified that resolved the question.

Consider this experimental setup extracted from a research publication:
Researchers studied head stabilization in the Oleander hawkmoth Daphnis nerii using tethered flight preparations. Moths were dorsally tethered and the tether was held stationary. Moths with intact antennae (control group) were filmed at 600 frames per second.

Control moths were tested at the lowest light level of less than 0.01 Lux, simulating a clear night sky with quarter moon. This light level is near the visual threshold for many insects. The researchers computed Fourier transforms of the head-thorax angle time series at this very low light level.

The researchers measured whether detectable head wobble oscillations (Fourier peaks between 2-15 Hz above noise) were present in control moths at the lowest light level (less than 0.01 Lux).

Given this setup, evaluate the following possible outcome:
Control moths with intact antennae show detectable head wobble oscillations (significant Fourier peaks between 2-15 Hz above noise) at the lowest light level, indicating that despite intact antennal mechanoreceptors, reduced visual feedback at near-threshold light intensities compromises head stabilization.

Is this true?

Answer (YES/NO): NO